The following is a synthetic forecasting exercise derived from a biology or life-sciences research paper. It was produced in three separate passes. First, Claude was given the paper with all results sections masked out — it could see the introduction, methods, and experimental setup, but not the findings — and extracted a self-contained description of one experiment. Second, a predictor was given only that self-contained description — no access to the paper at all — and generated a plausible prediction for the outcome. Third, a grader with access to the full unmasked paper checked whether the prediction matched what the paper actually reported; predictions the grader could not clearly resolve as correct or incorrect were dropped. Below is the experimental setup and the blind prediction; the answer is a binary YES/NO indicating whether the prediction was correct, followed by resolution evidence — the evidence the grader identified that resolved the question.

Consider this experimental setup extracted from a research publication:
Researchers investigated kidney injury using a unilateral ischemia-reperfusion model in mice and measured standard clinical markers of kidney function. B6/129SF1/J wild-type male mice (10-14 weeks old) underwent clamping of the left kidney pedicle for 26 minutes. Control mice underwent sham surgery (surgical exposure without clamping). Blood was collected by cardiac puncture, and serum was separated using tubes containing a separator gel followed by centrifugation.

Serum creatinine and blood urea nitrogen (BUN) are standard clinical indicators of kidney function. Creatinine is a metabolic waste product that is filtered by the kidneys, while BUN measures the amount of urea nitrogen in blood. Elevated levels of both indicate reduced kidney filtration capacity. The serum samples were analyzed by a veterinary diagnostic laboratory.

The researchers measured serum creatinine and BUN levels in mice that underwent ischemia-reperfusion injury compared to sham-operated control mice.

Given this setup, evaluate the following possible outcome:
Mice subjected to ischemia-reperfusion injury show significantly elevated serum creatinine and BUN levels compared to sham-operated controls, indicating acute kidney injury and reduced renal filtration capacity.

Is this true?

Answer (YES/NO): YES